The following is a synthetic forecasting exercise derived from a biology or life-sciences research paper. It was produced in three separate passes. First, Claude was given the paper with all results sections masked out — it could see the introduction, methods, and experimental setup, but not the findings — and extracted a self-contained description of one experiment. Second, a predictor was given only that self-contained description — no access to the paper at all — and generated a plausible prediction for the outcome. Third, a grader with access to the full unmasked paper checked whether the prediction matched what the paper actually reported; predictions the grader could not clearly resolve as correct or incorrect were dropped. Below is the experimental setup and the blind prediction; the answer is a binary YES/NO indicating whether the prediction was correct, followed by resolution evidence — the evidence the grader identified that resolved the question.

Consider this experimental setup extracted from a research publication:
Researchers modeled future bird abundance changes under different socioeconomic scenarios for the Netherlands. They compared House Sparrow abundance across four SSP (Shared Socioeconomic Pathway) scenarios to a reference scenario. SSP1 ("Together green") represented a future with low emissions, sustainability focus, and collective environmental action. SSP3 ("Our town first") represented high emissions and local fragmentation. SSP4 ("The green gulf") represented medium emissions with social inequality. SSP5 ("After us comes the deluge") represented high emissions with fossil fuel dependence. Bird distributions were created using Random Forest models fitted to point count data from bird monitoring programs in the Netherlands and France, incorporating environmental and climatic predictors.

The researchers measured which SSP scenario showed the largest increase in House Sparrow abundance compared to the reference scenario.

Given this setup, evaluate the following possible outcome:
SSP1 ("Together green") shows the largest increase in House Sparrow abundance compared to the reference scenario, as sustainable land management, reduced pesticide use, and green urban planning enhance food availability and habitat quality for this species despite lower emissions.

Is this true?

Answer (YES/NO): YES